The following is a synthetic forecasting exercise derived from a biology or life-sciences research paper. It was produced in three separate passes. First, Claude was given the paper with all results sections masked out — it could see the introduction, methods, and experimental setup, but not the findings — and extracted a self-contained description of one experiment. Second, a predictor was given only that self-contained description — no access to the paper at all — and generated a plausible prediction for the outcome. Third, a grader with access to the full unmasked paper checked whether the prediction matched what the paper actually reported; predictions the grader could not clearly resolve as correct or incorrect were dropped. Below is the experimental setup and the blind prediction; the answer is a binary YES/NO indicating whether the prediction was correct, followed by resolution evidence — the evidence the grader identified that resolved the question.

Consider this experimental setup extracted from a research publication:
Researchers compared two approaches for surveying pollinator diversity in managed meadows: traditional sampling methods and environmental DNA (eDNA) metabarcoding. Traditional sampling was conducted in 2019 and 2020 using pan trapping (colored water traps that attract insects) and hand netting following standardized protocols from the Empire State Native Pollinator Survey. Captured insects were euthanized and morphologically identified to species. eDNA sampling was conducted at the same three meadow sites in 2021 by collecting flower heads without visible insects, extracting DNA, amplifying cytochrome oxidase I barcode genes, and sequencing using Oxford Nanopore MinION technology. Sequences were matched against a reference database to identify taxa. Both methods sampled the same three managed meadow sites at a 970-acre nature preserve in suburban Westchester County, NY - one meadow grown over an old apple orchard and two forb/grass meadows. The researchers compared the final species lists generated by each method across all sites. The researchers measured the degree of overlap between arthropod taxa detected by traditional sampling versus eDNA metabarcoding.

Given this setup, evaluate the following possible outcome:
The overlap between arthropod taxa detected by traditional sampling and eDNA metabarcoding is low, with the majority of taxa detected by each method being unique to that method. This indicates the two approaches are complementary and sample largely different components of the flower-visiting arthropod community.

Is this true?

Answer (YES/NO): YES